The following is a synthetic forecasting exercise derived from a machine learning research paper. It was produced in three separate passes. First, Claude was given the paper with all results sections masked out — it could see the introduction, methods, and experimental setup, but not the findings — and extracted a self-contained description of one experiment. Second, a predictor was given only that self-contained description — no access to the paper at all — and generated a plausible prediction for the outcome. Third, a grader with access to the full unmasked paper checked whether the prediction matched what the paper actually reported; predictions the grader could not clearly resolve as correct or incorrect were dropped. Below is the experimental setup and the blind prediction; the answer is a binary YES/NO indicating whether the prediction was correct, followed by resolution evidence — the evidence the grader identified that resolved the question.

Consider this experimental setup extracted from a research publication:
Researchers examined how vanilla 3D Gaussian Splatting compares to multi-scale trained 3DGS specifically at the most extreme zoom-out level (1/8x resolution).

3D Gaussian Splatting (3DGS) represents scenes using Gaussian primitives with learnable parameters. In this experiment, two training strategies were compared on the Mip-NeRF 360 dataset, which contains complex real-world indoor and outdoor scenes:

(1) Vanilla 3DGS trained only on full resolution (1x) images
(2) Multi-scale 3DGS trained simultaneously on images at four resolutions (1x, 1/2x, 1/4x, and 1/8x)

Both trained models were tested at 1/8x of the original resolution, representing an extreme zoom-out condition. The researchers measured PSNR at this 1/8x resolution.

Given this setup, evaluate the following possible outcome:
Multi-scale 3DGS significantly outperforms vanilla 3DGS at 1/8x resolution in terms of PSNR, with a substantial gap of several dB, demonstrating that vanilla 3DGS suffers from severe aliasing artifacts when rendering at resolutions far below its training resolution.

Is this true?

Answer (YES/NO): NO